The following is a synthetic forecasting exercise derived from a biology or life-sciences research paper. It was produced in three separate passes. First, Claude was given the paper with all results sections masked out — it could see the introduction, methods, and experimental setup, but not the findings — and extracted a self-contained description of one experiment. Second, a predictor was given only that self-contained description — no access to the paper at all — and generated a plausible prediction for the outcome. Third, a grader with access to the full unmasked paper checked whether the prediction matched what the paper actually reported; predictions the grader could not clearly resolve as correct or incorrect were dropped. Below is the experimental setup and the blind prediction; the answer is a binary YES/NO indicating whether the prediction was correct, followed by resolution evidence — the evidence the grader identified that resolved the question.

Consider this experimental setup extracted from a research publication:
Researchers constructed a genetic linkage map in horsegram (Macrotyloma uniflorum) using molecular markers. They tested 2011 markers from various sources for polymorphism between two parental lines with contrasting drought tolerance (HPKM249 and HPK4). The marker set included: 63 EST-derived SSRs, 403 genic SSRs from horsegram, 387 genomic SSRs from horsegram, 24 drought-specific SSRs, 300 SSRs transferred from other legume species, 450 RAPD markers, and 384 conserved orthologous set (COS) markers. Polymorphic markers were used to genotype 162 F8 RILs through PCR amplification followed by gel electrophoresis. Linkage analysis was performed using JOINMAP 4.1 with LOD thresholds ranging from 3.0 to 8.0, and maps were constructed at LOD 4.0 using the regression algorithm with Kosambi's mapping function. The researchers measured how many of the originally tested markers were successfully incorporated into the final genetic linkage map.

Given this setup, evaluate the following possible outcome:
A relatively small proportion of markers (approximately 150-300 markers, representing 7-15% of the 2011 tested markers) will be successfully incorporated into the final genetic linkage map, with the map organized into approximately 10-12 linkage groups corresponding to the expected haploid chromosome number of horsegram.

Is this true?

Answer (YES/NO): YES